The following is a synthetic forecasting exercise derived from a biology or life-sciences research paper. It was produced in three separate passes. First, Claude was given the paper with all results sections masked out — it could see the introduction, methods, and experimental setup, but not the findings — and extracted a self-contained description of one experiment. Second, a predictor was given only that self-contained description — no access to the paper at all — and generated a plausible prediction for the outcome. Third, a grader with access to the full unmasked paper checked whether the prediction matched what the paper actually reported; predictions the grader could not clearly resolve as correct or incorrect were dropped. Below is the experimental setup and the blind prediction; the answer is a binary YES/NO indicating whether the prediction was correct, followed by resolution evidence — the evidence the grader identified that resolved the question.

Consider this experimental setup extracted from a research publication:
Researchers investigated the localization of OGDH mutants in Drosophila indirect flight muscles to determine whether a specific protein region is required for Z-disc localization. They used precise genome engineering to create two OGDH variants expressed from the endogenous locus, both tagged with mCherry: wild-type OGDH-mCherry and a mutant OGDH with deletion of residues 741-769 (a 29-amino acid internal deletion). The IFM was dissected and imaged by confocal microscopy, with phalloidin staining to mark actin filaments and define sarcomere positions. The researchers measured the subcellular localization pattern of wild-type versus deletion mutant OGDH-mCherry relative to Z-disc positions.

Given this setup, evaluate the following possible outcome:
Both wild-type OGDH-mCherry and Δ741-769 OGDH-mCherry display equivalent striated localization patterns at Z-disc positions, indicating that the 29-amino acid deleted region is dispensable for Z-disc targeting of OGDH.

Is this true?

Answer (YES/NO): NO